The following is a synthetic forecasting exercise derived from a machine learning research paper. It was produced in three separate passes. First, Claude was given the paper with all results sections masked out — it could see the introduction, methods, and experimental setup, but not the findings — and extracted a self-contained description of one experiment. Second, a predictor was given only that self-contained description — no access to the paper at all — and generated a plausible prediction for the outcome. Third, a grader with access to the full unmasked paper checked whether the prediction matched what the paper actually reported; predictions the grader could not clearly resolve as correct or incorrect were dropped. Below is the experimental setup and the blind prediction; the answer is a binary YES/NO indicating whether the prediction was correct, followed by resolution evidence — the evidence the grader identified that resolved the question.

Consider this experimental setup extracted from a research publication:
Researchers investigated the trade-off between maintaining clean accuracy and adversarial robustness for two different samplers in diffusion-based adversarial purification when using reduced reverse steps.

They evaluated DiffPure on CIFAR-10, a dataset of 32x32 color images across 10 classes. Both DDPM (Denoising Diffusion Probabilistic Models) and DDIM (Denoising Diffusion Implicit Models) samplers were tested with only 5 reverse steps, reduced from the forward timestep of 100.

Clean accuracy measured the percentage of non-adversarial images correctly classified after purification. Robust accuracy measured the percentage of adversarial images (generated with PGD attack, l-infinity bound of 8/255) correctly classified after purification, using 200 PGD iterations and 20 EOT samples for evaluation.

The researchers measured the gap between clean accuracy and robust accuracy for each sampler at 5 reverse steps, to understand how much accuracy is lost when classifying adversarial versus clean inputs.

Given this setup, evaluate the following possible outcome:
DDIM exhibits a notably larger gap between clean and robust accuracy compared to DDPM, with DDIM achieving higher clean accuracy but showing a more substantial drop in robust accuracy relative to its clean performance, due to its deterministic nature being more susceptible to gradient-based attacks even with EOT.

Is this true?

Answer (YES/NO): NO